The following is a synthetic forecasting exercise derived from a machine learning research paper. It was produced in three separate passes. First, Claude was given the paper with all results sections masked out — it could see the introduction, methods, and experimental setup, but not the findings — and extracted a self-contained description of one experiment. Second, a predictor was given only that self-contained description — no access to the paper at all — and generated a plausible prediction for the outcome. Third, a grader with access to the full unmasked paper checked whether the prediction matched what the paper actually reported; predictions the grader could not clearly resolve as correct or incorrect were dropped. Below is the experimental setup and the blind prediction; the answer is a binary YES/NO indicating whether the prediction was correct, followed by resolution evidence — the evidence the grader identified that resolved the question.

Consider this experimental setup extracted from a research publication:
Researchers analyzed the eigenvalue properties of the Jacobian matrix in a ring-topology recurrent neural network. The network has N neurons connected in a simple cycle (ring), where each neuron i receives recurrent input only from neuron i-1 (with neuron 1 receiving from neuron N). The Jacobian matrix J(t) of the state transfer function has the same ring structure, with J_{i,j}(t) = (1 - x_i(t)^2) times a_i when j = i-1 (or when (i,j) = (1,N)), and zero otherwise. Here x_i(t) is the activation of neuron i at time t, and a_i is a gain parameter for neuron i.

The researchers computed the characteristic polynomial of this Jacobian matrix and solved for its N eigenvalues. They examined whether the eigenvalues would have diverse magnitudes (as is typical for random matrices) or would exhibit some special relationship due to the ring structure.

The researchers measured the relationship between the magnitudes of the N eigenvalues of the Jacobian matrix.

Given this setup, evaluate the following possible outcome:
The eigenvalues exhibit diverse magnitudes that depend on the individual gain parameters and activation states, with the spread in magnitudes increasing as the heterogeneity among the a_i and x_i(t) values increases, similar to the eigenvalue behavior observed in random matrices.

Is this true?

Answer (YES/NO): NO